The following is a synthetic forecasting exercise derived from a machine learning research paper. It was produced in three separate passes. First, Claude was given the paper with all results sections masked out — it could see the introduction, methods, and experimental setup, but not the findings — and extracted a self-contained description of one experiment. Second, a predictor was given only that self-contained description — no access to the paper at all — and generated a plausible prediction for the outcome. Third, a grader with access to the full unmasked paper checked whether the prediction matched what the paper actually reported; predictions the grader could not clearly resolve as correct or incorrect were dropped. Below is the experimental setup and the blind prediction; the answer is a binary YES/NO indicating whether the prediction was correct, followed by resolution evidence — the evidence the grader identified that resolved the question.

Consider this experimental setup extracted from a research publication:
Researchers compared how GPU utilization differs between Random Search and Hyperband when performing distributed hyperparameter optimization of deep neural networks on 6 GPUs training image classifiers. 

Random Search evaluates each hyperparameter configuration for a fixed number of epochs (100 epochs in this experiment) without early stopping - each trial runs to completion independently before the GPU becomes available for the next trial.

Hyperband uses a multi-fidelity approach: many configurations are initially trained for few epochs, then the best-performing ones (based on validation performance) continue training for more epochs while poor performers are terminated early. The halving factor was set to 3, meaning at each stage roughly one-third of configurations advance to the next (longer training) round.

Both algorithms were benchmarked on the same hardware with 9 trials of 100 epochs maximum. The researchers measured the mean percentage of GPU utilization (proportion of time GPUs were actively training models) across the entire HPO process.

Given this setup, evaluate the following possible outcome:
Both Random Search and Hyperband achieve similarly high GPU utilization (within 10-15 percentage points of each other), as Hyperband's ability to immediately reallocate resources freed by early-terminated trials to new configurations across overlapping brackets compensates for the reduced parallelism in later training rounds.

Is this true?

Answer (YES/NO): NO